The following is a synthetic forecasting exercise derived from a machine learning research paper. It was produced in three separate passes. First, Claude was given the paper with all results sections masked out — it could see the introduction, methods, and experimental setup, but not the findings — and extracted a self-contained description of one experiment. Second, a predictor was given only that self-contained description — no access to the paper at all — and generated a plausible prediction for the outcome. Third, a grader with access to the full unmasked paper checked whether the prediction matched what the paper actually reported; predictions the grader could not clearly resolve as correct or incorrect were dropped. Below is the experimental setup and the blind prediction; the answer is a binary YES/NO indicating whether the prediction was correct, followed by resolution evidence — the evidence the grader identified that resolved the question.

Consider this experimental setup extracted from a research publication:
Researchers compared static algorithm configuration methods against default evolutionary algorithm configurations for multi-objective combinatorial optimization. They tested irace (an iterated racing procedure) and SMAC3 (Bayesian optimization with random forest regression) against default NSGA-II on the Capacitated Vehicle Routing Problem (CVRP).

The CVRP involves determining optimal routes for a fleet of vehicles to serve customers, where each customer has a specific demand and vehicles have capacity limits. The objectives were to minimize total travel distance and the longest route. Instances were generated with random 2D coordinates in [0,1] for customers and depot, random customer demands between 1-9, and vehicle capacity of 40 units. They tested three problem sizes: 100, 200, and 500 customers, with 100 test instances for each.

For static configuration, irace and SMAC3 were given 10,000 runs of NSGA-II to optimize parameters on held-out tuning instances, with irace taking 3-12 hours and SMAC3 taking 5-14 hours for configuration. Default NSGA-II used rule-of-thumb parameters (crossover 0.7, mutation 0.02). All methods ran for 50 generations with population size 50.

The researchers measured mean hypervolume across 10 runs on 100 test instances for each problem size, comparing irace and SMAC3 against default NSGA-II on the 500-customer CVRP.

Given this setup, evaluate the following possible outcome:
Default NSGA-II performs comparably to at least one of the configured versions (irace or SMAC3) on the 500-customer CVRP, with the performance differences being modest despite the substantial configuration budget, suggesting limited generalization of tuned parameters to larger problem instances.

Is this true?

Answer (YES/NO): YES